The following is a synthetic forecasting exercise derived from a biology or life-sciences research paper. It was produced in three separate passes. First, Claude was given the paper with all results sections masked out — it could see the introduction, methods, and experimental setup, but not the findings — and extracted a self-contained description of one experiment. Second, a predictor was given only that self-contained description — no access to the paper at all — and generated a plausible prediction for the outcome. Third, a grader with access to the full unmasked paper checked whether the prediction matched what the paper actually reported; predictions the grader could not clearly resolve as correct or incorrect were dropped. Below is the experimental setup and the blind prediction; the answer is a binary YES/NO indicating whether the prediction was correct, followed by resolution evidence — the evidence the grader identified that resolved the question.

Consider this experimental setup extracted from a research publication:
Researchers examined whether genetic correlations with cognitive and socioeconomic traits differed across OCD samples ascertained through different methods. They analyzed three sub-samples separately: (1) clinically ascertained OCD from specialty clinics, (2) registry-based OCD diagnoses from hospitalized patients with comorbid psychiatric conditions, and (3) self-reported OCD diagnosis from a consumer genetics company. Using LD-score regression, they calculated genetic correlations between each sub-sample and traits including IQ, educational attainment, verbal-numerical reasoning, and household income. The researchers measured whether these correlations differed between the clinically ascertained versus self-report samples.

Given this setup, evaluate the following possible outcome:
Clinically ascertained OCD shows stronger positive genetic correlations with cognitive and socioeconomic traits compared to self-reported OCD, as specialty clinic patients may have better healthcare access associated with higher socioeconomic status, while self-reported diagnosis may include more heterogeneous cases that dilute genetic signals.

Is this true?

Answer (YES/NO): NO